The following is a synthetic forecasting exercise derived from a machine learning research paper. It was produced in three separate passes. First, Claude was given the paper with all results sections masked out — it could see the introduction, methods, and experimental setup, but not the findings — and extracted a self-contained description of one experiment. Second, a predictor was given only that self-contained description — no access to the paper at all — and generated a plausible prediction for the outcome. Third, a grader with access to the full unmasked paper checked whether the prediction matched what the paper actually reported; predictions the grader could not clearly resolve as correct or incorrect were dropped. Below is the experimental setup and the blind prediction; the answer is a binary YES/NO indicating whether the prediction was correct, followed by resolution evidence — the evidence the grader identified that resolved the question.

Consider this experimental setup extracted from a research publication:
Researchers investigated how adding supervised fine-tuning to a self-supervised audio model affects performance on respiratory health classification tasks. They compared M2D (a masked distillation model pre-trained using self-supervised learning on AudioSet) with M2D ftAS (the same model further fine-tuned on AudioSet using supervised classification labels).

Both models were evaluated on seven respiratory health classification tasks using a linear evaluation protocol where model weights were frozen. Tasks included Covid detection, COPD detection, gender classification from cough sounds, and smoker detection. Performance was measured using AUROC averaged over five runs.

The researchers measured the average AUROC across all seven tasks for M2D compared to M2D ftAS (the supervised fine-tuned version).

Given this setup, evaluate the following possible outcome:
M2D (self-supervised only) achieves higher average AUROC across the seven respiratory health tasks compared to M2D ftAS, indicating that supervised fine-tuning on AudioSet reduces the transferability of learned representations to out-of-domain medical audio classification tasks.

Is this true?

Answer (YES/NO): NO